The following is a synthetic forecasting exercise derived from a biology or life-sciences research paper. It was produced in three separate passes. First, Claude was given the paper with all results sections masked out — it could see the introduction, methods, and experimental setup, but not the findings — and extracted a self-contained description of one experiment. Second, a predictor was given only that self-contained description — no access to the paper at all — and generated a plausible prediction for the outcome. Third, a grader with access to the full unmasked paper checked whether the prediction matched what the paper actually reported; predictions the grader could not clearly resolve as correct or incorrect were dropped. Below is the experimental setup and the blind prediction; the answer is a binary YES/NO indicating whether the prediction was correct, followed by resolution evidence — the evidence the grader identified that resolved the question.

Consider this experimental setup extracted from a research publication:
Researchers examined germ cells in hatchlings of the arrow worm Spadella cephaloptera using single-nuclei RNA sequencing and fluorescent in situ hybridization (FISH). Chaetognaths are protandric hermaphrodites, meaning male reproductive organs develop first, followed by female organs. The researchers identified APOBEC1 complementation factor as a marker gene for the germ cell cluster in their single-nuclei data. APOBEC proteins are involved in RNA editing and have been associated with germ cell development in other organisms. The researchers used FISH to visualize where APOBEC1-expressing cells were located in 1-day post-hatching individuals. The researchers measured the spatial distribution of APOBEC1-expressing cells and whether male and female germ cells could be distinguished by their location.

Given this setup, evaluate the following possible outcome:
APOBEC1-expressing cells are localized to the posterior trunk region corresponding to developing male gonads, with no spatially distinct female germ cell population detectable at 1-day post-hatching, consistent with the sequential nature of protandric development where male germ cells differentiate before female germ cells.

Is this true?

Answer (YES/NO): NO